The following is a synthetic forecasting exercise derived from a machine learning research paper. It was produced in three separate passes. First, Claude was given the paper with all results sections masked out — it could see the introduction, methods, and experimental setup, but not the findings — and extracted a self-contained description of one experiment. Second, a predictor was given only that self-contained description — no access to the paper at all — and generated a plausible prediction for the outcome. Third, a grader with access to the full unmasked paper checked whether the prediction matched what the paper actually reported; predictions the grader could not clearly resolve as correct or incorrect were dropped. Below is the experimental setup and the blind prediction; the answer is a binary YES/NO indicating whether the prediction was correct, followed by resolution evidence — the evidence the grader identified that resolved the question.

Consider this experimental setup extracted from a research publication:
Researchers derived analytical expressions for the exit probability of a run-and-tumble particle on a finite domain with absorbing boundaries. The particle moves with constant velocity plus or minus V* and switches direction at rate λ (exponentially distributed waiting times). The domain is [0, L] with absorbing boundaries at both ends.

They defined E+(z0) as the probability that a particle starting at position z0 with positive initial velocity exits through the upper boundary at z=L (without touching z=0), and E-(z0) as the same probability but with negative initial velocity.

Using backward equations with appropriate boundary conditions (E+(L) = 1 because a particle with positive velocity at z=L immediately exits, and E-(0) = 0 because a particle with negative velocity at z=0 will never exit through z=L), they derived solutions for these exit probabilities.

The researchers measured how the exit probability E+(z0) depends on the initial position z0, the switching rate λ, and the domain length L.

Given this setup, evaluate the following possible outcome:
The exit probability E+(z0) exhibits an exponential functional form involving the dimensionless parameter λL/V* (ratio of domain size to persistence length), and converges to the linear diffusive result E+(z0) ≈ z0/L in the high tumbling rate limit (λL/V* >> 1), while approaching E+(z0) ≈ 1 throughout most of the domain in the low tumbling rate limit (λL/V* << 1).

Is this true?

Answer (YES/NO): NO